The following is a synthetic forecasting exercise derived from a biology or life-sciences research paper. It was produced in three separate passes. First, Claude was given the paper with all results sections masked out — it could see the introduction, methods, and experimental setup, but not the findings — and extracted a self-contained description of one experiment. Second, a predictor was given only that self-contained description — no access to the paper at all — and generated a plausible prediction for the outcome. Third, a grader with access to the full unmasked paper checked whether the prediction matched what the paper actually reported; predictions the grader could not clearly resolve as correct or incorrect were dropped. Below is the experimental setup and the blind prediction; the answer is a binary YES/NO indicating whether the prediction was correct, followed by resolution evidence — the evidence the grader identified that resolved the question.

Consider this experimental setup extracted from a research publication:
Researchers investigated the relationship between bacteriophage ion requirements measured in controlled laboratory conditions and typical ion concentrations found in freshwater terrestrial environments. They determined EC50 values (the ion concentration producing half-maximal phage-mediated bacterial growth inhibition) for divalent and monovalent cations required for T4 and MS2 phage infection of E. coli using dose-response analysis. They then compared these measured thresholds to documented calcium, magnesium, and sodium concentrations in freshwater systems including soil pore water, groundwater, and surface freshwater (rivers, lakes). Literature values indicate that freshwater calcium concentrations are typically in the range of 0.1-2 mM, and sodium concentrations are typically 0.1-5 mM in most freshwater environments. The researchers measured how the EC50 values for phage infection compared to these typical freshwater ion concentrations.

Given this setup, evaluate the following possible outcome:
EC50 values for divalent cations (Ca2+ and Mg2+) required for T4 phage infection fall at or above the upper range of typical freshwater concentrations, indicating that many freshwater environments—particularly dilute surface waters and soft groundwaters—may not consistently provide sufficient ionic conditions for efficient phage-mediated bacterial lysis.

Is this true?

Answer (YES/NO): YES